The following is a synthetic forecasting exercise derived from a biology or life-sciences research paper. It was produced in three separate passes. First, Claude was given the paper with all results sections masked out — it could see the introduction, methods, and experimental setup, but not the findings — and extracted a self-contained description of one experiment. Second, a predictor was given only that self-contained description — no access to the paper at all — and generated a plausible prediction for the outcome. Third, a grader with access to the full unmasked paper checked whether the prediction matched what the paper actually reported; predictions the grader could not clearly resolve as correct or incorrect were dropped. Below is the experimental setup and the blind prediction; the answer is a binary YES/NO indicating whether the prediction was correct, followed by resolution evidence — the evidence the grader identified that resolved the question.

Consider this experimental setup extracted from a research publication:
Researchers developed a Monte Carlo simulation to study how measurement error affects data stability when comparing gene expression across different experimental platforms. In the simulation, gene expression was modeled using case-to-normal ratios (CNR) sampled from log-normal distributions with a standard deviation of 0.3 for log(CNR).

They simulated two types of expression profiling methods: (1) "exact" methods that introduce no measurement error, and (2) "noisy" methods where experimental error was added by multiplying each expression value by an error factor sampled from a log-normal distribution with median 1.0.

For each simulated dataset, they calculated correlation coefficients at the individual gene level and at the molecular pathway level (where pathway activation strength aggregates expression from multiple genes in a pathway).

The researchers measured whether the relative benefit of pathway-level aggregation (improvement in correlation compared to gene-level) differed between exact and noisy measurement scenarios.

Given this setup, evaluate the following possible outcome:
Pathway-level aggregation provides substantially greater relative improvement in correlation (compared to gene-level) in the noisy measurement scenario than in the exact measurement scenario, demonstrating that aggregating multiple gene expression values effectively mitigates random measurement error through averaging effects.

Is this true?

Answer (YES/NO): YES